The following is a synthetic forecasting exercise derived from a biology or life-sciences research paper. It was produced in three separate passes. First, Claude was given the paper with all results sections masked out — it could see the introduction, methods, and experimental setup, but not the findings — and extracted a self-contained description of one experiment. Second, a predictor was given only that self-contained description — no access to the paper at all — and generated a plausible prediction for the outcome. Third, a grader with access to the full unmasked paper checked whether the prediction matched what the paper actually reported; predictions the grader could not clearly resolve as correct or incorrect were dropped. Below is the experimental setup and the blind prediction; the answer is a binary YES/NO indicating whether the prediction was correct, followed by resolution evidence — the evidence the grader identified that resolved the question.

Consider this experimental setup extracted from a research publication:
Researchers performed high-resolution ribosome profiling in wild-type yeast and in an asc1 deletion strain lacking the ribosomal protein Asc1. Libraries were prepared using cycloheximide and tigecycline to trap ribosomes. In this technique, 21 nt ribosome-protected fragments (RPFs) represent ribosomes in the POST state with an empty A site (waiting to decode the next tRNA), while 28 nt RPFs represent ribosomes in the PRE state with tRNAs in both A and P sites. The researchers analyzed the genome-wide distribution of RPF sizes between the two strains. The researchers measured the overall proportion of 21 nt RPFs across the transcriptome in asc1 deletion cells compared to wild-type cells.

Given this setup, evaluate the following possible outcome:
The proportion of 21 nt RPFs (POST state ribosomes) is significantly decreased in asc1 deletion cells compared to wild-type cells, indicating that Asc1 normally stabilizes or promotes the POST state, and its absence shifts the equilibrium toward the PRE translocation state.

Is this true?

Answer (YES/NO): NO